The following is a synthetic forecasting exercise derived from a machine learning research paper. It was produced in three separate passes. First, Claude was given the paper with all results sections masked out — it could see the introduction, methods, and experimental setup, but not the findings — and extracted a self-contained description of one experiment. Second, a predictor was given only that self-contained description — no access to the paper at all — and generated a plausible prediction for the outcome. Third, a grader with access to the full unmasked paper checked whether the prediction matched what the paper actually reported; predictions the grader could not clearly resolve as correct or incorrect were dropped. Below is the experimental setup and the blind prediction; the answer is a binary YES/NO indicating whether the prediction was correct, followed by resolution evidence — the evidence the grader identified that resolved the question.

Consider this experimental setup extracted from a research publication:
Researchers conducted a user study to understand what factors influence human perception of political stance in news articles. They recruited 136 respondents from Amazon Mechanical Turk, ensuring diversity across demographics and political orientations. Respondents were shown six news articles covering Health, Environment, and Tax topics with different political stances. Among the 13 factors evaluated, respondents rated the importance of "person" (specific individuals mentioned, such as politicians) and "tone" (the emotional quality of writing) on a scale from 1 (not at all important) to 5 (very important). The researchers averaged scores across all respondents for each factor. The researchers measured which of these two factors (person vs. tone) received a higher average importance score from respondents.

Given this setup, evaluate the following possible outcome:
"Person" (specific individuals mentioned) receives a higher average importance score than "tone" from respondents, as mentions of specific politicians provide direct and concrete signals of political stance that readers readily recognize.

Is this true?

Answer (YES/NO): YES